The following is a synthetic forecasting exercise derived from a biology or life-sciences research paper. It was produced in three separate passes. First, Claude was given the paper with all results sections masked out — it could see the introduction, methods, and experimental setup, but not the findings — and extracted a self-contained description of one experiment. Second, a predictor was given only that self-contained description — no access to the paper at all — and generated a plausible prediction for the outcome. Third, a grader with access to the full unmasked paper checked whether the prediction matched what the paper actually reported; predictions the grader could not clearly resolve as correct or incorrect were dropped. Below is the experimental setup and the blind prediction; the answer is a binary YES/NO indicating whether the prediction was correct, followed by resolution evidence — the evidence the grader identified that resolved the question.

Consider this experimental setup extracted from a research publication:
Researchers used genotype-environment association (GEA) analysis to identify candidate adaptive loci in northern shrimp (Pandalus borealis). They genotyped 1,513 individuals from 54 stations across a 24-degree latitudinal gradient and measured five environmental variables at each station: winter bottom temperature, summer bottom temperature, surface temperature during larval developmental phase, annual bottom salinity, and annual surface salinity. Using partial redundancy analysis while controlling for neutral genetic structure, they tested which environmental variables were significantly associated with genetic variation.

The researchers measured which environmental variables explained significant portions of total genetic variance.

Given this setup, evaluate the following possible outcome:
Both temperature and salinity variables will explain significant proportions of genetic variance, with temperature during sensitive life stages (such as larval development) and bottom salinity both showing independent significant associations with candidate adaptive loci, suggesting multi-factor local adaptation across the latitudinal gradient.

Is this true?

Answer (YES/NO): YES